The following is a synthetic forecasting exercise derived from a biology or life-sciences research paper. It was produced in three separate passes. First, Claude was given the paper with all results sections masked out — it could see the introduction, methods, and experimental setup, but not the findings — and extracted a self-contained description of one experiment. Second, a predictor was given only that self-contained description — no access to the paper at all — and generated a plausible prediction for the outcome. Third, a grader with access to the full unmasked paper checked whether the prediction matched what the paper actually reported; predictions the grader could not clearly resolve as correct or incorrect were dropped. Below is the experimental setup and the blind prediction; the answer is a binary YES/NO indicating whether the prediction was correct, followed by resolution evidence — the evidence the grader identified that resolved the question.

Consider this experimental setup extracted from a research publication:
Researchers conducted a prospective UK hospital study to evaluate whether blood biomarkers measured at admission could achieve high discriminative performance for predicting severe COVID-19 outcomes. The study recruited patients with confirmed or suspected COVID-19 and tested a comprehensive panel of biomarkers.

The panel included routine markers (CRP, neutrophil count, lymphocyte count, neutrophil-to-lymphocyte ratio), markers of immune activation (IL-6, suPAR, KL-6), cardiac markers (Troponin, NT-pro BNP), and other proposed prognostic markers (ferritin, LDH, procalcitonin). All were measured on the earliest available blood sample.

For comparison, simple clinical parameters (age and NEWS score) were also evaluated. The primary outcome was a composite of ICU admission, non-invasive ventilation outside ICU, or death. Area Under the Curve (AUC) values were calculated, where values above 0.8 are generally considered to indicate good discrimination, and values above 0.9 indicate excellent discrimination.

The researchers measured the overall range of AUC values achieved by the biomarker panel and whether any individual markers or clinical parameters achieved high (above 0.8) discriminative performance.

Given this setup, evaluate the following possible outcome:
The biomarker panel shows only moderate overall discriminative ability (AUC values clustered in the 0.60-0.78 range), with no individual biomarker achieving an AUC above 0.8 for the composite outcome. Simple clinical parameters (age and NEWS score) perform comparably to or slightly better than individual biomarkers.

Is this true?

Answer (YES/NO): NO